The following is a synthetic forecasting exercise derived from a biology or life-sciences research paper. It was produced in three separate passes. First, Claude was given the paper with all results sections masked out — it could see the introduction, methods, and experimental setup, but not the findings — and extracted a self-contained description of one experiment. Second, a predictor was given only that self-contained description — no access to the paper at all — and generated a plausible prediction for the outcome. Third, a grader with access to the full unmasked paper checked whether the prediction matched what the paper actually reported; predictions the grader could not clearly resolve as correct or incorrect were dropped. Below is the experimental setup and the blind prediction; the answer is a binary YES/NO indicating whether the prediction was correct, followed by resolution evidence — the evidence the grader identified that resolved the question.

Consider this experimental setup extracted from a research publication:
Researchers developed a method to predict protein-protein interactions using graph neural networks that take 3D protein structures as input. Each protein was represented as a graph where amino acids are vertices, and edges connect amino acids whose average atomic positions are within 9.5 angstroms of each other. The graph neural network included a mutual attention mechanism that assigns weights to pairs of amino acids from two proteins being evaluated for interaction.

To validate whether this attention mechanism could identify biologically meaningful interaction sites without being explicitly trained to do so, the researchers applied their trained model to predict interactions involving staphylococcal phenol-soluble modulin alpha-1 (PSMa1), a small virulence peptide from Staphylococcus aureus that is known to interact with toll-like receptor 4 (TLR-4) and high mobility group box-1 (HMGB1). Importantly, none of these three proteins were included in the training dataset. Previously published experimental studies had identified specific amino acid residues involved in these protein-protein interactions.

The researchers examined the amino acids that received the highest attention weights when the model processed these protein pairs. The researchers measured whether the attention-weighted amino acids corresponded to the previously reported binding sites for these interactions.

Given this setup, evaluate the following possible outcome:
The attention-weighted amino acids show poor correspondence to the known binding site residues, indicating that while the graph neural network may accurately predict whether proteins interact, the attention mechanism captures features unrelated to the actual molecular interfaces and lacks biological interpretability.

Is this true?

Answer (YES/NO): NO